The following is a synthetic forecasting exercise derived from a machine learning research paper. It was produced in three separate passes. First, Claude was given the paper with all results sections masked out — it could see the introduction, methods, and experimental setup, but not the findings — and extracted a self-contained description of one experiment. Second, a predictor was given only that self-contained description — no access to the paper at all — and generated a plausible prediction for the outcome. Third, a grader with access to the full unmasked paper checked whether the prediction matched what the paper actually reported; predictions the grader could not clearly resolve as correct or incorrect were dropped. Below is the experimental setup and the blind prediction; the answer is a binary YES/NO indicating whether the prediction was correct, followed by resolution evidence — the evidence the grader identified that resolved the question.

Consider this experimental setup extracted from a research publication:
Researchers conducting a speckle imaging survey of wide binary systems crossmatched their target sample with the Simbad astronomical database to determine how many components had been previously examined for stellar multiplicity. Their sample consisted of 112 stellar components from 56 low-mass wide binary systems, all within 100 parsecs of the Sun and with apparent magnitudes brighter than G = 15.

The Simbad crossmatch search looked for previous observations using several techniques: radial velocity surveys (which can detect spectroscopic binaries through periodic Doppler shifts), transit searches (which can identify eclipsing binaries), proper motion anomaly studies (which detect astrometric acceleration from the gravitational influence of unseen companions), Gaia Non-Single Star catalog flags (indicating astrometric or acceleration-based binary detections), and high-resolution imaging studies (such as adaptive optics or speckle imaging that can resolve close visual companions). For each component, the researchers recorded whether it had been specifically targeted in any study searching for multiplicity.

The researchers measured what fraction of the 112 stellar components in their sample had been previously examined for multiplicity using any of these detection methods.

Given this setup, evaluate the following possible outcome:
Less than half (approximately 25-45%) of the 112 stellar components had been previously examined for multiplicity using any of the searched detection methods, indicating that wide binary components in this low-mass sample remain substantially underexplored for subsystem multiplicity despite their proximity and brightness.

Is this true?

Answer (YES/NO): YES